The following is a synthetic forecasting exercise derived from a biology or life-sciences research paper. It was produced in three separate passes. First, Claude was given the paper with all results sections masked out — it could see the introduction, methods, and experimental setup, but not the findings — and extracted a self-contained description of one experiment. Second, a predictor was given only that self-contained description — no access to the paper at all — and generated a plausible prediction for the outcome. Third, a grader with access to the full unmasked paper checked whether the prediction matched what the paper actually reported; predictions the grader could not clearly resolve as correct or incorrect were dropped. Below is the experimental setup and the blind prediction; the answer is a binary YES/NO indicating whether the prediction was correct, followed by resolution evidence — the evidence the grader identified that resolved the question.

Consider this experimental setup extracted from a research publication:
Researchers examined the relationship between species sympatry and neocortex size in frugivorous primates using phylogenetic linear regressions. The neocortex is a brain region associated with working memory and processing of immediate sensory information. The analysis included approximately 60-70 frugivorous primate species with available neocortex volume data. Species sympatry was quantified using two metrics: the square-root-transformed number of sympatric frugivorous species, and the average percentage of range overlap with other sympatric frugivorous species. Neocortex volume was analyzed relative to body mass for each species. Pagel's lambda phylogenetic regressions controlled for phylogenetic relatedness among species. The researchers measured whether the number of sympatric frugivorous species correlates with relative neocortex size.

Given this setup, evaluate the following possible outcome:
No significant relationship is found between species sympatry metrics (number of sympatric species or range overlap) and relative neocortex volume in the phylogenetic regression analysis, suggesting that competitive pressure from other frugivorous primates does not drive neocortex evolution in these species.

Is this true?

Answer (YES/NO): YES